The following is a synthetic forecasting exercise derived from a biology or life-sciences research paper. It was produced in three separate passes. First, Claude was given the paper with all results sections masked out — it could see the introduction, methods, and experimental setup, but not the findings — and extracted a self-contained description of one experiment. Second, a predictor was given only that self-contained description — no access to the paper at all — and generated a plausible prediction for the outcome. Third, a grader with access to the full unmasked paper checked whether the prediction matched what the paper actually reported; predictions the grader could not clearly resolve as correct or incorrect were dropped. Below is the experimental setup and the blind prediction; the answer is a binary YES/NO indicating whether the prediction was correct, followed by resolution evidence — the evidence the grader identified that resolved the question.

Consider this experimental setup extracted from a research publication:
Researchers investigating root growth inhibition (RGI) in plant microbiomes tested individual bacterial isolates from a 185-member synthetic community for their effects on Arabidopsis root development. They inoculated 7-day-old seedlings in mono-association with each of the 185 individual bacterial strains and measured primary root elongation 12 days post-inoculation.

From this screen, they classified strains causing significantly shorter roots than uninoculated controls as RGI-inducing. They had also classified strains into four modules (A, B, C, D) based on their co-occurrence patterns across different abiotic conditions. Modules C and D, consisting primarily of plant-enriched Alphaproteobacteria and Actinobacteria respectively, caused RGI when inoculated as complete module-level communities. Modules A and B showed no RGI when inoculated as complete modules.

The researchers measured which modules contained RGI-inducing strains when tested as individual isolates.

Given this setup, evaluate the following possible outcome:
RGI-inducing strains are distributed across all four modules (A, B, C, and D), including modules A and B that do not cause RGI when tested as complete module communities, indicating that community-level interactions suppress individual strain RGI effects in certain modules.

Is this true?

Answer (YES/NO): YES